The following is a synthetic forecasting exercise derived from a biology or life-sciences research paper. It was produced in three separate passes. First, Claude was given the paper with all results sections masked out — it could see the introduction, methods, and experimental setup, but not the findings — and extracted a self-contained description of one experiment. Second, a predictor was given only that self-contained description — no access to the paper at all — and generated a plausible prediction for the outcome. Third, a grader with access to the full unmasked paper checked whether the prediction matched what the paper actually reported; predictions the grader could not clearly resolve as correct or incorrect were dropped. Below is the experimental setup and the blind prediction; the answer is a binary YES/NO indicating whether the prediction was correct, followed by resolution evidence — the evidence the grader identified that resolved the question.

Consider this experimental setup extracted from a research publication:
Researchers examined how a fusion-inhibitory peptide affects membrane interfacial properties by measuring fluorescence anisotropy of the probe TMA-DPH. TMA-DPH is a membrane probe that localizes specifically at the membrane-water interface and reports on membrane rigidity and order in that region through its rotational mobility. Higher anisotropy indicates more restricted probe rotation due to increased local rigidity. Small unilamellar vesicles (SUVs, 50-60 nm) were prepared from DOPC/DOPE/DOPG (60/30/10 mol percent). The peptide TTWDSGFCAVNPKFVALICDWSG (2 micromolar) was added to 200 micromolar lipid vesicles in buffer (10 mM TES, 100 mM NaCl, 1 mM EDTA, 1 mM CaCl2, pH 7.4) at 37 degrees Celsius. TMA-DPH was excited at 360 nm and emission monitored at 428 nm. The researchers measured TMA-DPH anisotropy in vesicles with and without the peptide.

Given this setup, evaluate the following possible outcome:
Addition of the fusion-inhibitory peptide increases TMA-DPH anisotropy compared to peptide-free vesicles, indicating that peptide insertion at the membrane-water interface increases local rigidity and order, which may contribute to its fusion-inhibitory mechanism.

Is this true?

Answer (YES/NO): NO